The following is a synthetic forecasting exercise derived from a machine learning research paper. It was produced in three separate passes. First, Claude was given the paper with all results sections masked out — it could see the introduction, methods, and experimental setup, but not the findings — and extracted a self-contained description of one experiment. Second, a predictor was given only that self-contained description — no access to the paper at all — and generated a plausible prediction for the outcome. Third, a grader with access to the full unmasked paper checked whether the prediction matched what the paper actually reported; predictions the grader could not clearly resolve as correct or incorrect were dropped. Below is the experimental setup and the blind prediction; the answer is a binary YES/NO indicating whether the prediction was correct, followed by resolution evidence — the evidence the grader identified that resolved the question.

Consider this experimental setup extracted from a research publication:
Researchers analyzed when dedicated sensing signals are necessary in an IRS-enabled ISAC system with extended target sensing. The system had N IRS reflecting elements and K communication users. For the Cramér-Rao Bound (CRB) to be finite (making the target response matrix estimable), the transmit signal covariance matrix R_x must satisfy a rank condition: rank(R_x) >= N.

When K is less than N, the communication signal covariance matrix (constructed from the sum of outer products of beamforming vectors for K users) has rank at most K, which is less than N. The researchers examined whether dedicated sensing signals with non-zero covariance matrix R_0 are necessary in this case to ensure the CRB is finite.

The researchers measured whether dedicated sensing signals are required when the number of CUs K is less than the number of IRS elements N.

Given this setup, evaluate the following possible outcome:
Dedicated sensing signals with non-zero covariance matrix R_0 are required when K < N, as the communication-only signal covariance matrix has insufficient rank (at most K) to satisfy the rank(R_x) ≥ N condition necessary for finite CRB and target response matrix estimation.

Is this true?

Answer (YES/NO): YES